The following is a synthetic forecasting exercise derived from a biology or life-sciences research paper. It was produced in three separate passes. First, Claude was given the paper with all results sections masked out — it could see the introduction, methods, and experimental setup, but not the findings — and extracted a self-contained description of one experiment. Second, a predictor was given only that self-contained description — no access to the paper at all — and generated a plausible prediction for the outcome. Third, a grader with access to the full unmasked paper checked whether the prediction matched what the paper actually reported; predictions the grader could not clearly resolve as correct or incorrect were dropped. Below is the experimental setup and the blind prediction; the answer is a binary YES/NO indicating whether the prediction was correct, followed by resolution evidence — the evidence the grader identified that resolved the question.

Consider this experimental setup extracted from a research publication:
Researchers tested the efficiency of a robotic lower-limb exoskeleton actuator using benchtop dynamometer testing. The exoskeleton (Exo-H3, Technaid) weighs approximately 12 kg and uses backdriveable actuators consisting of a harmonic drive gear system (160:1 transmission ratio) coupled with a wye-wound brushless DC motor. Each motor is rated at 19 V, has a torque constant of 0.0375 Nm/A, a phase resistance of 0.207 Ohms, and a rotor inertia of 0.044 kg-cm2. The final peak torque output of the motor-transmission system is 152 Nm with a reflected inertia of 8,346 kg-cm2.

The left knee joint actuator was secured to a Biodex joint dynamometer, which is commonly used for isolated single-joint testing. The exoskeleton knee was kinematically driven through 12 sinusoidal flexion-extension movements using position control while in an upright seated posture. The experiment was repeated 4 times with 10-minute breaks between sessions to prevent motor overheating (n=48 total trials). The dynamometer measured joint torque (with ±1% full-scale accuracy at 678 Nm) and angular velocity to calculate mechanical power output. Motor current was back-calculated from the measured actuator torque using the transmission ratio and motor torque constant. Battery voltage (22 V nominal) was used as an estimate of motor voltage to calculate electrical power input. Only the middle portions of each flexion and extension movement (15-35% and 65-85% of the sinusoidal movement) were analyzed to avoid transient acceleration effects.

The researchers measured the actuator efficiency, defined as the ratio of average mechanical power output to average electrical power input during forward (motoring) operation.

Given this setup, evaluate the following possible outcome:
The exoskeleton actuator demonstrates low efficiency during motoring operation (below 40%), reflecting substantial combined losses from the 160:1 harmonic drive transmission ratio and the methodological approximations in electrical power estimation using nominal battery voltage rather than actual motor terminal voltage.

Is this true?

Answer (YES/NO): NO